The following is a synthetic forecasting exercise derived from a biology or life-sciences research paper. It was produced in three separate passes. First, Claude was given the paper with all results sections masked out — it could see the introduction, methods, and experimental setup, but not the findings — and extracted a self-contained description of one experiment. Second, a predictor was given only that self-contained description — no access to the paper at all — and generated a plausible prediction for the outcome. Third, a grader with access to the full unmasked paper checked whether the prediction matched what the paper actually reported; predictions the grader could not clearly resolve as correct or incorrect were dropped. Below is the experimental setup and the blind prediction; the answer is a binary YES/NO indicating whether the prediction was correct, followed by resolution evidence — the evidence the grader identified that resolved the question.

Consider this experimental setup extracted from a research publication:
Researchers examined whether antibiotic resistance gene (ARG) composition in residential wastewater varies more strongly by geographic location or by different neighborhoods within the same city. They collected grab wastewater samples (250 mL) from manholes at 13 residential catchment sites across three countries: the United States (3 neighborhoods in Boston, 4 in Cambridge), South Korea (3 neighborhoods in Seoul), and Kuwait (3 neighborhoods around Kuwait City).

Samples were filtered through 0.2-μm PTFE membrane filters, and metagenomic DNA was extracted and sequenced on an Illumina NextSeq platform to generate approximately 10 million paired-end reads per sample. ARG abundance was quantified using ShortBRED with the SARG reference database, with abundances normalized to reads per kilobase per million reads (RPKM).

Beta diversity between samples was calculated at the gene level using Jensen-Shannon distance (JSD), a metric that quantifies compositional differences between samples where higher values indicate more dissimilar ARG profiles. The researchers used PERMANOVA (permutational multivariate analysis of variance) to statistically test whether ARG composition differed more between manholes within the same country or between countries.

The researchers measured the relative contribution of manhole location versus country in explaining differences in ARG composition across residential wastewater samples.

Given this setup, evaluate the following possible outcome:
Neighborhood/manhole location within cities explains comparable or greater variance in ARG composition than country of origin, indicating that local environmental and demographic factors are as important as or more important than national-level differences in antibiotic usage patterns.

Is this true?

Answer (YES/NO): NO